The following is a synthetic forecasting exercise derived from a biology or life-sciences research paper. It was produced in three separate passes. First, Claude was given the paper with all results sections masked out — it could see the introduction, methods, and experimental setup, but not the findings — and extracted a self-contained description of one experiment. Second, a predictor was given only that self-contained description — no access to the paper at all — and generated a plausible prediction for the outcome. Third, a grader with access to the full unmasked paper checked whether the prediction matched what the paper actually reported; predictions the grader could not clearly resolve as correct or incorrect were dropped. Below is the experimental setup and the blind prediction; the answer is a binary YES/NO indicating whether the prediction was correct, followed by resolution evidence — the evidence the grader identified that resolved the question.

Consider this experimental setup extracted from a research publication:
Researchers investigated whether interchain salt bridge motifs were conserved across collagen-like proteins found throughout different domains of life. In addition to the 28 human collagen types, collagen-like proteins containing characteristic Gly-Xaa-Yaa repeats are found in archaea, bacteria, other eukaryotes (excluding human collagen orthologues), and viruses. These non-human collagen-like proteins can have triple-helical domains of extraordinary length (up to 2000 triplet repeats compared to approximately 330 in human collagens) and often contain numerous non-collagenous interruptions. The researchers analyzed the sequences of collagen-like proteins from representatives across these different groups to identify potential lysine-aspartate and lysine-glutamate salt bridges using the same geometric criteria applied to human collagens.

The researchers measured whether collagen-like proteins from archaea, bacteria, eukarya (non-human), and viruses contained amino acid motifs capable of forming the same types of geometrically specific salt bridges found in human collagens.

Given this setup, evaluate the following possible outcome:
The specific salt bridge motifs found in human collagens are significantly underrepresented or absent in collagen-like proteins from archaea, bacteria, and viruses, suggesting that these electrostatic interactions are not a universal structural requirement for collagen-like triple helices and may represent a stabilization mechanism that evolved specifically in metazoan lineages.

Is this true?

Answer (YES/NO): NO